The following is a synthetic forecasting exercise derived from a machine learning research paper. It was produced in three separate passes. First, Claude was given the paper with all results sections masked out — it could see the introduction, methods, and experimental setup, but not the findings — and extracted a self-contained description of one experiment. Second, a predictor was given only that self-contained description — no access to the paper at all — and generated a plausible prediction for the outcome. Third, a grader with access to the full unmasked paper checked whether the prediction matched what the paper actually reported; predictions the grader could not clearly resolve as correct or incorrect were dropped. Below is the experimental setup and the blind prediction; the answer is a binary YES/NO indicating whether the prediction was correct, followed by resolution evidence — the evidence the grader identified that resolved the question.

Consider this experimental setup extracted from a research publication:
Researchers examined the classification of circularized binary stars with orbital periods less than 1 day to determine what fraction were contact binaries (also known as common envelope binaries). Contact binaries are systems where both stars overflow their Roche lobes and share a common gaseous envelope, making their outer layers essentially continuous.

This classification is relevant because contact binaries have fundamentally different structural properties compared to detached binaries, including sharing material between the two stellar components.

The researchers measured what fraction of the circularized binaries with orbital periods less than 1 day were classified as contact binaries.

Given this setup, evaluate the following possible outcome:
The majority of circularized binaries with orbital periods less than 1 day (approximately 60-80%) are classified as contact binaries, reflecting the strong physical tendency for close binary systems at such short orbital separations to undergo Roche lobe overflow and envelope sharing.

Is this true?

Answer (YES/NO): NO